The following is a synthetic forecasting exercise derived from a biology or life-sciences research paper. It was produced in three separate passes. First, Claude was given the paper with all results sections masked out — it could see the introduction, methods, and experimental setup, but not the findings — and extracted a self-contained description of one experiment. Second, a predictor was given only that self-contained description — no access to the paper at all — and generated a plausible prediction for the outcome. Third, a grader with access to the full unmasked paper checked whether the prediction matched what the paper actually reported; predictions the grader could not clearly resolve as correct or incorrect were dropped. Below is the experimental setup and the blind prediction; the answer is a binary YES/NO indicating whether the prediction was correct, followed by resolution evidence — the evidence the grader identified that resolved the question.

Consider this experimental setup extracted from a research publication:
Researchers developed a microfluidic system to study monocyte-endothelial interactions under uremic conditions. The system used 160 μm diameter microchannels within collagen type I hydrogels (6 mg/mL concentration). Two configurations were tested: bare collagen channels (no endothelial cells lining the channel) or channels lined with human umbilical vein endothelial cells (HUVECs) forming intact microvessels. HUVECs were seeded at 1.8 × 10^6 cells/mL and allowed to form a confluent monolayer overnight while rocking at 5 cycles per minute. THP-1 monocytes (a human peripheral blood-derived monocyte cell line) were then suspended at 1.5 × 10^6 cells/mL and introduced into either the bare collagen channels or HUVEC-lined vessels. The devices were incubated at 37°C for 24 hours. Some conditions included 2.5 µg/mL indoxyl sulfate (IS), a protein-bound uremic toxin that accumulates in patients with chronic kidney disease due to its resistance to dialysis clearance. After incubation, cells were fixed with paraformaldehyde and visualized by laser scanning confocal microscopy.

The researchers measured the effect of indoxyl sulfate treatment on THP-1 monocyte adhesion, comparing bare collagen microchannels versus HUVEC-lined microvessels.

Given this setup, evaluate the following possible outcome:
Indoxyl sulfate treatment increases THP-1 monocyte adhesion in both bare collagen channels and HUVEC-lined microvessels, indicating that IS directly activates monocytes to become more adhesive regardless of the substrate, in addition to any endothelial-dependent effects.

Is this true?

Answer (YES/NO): NO